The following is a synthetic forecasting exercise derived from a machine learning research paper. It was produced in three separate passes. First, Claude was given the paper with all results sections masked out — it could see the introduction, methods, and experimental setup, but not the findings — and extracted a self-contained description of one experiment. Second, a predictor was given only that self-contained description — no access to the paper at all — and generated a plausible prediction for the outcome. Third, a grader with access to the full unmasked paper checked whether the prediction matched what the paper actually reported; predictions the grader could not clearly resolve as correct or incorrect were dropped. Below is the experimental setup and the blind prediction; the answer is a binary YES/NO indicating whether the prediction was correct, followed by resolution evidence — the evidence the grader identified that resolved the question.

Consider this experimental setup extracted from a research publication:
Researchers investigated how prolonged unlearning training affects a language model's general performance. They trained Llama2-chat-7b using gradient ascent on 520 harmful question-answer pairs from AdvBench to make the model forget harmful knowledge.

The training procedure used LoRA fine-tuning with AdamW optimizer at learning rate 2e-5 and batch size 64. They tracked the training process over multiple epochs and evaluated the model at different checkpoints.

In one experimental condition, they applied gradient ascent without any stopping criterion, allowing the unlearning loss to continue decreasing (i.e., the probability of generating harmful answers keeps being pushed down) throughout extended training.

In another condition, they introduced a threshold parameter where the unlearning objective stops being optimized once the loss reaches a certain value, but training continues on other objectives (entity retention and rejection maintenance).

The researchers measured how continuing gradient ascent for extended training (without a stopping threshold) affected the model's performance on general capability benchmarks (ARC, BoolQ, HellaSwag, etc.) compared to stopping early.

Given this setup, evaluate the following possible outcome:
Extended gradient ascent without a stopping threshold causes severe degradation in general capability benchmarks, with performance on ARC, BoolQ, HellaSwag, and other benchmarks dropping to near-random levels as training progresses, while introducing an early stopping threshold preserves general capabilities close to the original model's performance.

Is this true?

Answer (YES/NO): NO